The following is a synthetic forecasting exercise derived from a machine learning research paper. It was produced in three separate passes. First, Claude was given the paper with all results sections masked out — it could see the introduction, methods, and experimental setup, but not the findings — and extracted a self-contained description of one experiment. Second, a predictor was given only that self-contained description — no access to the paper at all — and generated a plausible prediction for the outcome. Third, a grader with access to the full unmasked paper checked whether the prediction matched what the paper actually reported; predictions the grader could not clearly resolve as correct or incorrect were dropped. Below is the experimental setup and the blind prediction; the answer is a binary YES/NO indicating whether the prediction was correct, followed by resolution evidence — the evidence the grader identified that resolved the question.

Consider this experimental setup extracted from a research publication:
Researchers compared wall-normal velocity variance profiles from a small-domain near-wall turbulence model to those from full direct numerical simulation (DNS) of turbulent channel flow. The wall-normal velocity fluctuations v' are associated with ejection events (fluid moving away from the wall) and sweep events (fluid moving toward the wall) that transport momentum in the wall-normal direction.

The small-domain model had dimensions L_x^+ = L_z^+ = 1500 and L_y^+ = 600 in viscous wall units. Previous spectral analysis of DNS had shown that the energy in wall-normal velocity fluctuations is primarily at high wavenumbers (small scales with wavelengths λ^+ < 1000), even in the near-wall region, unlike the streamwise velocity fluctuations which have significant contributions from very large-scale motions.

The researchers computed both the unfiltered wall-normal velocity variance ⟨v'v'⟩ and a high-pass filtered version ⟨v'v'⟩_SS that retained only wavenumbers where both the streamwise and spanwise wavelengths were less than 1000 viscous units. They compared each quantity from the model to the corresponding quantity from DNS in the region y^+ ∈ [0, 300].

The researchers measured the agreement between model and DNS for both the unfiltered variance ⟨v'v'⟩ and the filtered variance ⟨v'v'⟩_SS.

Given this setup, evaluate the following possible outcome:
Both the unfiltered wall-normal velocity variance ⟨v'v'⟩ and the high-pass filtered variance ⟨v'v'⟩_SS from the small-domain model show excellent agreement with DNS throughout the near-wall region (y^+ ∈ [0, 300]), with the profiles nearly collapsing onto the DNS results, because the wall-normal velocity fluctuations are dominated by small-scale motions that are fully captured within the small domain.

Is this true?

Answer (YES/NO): NO